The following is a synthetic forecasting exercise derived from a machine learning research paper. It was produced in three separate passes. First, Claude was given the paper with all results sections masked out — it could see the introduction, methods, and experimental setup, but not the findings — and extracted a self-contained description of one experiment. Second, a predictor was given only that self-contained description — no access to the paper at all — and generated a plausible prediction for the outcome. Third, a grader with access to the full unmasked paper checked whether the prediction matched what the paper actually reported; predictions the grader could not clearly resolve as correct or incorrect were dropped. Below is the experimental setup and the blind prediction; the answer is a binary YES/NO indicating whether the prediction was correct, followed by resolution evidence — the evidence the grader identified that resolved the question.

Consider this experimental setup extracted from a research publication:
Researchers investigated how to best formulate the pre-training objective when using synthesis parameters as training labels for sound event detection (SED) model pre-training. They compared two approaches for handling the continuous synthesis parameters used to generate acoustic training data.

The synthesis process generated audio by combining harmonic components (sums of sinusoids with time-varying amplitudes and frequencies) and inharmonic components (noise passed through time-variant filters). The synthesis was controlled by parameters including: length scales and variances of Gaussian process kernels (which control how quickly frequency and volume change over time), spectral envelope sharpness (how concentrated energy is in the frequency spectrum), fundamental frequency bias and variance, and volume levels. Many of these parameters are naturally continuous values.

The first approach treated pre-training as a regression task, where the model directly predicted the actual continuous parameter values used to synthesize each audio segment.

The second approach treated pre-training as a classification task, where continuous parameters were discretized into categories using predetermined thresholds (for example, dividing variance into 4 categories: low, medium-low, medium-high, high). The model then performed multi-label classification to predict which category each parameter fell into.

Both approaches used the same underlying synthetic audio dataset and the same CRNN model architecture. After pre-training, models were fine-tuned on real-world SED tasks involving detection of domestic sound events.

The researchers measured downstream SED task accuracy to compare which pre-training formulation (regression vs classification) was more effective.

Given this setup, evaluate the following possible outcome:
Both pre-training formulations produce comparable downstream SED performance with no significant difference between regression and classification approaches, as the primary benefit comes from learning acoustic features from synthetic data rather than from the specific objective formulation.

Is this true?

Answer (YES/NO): NO